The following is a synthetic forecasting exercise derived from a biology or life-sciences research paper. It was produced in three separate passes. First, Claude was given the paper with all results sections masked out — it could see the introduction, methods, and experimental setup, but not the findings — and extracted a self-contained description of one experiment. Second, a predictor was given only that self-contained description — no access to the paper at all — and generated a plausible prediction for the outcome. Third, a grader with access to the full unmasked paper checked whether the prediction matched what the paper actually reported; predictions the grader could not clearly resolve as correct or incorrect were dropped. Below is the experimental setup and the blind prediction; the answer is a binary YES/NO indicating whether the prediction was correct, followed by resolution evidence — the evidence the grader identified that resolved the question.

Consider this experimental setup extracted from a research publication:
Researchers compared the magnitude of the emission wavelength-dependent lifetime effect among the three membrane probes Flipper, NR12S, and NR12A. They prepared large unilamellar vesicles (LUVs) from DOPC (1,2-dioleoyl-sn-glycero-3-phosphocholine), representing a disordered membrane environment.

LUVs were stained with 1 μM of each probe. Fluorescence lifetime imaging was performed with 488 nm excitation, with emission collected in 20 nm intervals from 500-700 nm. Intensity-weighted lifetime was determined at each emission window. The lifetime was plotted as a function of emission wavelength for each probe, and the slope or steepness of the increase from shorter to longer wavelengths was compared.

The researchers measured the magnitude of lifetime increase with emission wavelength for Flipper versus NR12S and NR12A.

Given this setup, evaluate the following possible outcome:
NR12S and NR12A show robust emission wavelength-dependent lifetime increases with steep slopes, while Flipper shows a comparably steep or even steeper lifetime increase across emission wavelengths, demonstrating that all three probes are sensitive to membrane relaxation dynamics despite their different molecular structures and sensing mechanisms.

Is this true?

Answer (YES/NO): NO